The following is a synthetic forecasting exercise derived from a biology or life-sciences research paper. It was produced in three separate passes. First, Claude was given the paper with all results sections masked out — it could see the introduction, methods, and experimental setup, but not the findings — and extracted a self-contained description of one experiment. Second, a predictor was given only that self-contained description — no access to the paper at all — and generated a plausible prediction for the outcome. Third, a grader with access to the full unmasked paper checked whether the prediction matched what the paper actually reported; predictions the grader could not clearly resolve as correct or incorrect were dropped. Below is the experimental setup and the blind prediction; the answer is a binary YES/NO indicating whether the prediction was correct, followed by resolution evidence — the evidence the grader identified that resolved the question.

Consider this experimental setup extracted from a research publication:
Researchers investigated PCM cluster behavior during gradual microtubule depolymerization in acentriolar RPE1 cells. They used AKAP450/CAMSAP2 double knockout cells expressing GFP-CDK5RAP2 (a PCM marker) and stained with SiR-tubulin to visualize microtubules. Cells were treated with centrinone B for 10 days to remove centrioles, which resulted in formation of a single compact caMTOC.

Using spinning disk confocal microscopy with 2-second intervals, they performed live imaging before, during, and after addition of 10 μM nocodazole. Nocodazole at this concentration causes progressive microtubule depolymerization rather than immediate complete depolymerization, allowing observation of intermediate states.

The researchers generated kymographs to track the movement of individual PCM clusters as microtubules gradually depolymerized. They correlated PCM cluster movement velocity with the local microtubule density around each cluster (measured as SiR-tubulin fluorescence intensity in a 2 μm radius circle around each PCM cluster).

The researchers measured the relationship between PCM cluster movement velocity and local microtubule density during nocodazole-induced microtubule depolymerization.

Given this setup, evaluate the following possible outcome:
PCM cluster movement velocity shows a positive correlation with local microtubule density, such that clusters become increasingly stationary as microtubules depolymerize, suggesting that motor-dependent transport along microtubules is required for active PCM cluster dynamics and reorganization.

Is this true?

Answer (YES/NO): NO